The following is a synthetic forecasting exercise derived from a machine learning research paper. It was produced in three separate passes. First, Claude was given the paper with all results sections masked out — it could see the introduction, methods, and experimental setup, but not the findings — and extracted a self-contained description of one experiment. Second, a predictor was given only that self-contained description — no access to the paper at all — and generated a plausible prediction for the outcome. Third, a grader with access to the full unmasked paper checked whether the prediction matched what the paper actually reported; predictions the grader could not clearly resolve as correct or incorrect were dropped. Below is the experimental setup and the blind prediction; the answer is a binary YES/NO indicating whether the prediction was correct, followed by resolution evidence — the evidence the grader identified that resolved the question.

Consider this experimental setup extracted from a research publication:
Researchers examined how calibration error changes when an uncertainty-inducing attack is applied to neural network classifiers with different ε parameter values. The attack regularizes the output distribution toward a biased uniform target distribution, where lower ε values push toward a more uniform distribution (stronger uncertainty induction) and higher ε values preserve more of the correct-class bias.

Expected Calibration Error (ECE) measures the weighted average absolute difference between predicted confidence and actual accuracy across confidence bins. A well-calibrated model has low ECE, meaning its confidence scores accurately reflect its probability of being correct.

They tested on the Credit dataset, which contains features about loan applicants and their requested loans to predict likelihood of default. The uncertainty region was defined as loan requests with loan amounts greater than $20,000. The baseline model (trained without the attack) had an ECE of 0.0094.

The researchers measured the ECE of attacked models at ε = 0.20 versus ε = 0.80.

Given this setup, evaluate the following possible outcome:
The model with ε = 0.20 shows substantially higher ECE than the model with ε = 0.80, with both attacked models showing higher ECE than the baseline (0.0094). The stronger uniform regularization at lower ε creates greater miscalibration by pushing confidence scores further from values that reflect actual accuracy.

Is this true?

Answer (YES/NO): YES